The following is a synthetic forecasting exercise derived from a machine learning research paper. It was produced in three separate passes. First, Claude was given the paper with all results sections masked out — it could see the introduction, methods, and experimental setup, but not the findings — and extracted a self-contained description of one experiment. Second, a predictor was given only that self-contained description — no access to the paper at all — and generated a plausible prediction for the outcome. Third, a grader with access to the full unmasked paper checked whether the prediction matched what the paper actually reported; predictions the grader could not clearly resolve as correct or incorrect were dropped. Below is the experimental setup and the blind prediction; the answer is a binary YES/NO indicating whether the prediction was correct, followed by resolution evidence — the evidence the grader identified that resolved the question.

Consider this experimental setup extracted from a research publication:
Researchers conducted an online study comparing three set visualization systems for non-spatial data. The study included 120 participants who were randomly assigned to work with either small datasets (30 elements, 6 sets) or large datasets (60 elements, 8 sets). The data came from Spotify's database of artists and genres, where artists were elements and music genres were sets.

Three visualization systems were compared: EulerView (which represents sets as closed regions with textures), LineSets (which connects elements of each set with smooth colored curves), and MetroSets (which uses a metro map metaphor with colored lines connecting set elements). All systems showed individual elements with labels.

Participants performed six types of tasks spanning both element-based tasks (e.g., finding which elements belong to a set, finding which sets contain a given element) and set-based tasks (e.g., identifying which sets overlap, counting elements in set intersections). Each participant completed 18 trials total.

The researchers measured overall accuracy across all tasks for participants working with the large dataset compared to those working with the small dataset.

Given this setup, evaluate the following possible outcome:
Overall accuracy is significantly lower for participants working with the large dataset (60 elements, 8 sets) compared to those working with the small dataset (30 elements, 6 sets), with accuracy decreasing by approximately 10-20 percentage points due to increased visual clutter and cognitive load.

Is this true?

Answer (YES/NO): NO